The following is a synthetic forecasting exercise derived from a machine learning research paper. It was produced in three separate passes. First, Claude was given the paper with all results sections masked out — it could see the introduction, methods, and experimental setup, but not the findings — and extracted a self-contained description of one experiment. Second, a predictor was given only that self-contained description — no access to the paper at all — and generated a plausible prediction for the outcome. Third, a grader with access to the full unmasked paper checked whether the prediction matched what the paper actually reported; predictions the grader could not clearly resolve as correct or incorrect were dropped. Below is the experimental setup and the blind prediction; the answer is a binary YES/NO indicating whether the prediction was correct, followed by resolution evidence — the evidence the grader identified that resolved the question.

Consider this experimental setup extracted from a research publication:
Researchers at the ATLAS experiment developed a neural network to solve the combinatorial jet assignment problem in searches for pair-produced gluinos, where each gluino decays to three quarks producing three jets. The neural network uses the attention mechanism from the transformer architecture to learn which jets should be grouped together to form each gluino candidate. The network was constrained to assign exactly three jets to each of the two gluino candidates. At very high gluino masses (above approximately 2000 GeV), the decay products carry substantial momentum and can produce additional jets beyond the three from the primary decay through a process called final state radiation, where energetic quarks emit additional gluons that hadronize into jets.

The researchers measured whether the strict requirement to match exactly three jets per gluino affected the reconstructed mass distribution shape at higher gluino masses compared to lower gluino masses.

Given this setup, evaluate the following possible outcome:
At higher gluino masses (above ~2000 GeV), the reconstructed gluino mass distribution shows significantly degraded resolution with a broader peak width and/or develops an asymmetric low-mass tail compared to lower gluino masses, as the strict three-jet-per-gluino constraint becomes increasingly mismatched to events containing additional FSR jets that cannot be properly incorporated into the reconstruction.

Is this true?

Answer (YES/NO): YES